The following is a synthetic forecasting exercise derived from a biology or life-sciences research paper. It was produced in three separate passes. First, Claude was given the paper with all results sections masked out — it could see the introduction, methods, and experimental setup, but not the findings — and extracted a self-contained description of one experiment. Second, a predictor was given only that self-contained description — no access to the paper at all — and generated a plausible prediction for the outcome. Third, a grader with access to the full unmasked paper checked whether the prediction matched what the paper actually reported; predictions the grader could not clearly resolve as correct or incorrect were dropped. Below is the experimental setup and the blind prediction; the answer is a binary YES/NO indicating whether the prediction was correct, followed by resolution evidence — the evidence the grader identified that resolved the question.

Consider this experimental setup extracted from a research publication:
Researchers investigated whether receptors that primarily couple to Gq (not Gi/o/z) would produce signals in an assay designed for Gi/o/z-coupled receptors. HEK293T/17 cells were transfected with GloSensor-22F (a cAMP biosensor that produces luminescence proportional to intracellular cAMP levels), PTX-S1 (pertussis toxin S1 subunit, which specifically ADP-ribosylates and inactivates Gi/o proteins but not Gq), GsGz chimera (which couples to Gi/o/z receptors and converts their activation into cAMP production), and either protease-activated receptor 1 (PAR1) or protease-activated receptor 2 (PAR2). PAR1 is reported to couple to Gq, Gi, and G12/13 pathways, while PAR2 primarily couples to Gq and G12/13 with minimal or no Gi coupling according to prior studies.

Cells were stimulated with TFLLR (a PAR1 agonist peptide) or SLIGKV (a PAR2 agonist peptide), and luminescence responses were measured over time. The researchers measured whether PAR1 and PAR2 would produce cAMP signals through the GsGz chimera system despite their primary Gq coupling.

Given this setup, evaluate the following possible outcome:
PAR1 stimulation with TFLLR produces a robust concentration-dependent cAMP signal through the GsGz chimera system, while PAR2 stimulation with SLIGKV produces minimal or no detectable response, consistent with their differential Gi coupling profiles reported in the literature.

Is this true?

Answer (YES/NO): NO